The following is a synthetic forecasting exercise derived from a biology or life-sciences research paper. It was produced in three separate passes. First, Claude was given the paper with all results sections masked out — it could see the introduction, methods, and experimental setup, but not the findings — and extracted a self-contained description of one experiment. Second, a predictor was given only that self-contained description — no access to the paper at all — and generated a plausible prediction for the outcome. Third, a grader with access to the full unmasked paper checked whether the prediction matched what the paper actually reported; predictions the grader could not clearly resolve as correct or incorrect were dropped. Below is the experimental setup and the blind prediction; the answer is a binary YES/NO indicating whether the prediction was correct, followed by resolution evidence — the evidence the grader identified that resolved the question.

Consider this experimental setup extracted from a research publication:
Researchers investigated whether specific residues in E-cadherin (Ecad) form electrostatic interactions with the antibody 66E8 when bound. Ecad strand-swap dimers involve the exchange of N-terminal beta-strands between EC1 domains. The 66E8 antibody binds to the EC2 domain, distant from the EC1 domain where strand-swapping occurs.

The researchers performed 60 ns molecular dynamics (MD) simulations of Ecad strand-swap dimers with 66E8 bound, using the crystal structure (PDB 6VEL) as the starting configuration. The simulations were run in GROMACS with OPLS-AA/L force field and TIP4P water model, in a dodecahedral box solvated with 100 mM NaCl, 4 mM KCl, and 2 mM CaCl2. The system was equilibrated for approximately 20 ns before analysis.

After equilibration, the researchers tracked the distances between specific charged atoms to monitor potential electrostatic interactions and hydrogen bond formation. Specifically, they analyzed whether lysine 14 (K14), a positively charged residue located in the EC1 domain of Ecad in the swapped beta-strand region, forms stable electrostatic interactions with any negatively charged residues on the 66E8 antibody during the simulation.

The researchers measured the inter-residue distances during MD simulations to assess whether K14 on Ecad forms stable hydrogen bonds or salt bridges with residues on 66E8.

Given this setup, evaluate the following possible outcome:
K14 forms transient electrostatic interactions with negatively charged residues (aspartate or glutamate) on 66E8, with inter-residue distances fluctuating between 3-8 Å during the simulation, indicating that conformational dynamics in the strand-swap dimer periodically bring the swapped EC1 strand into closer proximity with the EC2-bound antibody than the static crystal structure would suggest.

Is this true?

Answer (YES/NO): NO